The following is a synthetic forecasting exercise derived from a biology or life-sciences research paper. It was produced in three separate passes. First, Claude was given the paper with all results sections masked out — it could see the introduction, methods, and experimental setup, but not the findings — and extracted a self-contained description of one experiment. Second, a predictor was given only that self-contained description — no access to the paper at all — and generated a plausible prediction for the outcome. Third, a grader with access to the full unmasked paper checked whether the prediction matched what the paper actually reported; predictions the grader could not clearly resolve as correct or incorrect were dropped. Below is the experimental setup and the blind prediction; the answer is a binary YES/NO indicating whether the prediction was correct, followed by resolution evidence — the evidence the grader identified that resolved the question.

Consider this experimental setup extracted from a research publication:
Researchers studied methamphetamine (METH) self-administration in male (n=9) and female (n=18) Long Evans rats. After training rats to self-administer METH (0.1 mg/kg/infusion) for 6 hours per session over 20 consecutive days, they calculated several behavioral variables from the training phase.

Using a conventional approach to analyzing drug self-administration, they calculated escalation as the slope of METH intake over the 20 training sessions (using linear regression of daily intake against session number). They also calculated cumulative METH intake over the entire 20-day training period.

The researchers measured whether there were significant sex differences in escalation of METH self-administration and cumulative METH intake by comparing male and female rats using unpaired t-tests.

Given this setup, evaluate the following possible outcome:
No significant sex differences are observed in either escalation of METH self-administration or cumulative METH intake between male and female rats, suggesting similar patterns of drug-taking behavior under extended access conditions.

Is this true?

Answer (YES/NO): YES